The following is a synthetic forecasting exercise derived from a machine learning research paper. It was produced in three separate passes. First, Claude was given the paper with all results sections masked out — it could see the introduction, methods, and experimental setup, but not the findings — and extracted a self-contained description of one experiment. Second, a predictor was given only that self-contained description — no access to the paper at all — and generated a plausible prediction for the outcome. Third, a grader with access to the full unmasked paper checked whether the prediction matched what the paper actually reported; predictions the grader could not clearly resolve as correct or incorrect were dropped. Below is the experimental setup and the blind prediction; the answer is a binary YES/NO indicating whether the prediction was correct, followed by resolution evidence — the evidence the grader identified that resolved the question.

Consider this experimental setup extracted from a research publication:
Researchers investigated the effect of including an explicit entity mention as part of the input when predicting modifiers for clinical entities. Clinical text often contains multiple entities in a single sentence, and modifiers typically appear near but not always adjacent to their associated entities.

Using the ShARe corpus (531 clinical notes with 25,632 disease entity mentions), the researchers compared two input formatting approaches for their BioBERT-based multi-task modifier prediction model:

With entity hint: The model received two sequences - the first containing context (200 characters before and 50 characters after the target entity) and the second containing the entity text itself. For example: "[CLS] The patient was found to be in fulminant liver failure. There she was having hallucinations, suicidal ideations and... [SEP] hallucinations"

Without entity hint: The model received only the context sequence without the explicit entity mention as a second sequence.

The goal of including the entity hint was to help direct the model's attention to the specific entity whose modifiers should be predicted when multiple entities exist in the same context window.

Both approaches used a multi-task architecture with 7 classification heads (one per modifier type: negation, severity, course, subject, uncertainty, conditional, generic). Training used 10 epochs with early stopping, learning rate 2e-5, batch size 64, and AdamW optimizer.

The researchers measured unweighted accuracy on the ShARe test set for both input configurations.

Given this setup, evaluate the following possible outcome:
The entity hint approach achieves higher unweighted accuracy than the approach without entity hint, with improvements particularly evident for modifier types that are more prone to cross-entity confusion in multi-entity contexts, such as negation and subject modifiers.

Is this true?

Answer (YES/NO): NO